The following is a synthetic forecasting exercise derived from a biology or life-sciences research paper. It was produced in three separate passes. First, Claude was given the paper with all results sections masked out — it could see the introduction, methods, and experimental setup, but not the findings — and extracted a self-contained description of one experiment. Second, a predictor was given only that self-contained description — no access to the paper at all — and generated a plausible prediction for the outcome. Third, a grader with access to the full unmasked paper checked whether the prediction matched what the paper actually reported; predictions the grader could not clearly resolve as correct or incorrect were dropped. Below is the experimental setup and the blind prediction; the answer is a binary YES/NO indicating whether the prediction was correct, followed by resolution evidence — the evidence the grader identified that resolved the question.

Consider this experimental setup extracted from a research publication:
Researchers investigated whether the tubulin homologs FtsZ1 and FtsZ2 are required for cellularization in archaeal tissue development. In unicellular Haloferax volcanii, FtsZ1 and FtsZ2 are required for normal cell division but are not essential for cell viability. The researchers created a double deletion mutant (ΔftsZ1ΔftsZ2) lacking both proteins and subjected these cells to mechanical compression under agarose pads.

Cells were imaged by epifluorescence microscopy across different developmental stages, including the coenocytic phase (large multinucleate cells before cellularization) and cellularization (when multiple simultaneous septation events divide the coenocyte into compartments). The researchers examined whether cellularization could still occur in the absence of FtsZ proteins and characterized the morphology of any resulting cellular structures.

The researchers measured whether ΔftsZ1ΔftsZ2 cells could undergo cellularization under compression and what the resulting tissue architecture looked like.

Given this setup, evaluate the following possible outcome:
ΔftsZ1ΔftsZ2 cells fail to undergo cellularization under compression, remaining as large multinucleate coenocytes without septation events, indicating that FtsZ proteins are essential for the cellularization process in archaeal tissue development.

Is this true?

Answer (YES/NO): NO